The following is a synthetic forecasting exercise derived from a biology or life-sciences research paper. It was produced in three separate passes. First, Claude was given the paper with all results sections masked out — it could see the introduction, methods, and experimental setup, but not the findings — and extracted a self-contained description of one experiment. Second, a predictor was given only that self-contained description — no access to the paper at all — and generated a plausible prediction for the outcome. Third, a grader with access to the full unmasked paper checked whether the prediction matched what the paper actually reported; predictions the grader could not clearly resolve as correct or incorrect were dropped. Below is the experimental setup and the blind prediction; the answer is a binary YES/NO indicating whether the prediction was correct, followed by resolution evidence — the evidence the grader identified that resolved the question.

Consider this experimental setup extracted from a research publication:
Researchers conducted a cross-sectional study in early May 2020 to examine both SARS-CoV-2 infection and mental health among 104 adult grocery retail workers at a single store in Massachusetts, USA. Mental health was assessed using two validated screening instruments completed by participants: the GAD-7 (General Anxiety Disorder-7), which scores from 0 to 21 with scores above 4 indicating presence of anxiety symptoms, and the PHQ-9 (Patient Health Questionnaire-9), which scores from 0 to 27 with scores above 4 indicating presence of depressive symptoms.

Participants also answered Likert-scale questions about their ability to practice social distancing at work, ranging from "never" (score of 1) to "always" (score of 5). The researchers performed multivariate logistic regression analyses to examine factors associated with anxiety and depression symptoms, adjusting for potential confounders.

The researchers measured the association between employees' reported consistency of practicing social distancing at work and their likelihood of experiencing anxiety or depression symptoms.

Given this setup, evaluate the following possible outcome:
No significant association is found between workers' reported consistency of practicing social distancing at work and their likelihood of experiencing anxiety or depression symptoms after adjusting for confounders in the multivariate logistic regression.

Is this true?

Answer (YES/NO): NO